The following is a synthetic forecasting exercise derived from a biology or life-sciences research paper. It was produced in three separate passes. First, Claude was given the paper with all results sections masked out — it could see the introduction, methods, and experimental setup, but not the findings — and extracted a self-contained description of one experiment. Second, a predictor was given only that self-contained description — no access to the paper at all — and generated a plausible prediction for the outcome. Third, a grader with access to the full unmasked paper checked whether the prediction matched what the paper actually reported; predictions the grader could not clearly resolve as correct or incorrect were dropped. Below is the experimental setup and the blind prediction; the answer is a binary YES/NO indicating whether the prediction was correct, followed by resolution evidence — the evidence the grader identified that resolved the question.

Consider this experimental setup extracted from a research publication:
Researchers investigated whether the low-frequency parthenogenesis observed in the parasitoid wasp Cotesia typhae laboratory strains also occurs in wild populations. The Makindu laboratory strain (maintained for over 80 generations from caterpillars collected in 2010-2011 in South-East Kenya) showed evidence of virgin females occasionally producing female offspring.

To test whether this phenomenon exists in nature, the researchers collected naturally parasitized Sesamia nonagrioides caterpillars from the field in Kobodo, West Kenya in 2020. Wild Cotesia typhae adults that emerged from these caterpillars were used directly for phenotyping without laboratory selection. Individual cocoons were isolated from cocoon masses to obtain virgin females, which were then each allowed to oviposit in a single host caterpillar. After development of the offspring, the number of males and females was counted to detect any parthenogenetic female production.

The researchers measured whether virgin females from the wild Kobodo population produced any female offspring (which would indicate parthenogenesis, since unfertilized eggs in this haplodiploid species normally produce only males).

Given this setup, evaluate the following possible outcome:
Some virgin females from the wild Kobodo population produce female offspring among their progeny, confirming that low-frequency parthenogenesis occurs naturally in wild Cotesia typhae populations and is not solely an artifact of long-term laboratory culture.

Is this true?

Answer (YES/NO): YES